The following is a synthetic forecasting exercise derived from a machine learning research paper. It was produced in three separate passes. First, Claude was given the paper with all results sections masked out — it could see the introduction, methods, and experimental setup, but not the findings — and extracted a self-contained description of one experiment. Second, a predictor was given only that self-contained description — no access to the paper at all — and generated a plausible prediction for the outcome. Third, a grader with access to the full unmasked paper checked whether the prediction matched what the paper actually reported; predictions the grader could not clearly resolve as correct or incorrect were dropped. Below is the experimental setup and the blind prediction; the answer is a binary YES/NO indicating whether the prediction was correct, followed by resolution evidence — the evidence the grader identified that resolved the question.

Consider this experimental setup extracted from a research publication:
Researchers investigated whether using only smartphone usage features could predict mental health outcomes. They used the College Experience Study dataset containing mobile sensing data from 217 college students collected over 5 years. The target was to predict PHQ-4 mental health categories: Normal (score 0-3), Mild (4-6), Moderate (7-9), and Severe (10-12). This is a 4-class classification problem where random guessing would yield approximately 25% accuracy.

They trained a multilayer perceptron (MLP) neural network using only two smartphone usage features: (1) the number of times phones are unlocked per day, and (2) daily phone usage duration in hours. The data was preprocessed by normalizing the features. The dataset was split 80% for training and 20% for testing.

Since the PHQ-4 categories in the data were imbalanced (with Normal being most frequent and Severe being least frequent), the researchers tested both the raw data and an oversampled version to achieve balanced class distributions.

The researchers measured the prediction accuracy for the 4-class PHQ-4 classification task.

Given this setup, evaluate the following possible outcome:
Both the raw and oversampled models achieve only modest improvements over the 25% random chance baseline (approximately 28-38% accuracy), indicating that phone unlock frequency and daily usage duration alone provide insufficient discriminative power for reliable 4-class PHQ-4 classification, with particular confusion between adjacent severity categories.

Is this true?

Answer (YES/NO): NO